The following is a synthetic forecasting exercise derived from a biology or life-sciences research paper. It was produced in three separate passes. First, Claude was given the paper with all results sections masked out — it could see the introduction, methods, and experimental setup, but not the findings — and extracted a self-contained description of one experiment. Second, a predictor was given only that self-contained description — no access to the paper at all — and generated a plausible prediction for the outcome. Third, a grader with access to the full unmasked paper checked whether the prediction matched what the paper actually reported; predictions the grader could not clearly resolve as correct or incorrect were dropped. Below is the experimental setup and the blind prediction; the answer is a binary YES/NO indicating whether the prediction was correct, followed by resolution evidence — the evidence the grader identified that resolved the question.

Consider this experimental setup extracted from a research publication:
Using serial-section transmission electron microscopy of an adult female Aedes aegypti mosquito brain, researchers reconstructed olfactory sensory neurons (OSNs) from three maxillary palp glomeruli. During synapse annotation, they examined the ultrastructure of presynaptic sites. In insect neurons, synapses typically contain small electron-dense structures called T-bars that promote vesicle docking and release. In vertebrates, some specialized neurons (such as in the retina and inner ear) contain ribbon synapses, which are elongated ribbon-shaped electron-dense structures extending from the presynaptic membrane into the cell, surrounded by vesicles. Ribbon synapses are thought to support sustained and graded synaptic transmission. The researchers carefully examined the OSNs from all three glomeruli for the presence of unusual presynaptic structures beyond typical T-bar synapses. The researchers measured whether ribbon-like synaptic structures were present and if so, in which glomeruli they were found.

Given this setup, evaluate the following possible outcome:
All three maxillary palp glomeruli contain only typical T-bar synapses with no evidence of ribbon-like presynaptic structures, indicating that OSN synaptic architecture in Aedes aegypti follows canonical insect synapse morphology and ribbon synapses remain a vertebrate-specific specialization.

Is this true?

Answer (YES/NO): NO